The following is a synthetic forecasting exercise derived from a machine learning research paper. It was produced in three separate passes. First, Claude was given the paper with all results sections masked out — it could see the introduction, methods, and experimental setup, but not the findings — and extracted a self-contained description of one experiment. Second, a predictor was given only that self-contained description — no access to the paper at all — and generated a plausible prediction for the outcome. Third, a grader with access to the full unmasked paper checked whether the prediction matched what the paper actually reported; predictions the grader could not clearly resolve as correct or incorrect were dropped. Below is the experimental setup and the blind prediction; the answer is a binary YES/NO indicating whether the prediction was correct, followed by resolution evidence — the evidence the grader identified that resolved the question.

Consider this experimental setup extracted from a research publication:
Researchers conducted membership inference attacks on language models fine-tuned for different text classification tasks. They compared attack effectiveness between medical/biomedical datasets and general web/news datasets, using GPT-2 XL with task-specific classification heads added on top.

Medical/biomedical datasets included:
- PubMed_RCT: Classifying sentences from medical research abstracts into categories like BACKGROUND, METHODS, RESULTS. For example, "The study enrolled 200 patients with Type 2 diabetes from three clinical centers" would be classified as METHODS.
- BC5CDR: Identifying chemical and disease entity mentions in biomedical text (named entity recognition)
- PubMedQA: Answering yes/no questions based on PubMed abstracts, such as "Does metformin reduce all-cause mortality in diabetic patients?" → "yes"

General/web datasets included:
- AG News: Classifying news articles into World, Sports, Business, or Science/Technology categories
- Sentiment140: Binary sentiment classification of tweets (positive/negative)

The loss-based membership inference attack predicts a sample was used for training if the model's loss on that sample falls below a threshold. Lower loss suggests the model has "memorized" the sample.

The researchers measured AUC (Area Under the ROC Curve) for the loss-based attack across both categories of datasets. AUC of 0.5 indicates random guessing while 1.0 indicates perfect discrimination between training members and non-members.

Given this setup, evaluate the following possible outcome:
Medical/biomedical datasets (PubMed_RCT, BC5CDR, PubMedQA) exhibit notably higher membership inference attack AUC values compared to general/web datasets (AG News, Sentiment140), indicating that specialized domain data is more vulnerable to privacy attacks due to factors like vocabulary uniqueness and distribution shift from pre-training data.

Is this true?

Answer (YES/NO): NO